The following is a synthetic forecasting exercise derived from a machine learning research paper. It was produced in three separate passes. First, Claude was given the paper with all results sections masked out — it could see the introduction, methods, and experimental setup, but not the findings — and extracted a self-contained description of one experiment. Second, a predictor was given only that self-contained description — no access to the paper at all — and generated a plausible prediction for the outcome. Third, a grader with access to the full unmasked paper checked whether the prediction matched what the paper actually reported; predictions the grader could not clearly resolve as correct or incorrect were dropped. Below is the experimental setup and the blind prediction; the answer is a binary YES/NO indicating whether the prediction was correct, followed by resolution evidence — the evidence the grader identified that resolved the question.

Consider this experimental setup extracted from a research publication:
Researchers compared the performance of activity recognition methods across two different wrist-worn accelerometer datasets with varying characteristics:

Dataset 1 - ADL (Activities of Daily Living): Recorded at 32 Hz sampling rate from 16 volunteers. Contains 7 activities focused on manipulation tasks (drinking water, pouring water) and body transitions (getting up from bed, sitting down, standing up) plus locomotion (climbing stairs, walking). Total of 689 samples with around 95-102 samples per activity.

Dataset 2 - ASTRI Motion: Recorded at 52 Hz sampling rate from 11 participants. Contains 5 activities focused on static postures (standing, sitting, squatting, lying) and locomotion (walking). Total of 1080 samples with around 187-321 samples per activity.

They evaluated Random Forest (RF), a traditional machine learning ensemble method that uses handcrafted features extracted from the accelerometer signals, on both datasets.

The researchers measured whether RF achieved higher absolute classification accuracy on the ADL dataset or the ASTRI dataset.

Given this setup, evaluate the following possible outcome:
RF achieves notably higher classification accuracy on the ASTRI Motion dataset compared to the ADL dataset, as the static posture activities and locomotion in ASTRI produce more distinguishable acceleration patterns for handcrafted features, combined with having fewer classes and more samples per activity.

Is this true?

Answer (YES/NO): YES